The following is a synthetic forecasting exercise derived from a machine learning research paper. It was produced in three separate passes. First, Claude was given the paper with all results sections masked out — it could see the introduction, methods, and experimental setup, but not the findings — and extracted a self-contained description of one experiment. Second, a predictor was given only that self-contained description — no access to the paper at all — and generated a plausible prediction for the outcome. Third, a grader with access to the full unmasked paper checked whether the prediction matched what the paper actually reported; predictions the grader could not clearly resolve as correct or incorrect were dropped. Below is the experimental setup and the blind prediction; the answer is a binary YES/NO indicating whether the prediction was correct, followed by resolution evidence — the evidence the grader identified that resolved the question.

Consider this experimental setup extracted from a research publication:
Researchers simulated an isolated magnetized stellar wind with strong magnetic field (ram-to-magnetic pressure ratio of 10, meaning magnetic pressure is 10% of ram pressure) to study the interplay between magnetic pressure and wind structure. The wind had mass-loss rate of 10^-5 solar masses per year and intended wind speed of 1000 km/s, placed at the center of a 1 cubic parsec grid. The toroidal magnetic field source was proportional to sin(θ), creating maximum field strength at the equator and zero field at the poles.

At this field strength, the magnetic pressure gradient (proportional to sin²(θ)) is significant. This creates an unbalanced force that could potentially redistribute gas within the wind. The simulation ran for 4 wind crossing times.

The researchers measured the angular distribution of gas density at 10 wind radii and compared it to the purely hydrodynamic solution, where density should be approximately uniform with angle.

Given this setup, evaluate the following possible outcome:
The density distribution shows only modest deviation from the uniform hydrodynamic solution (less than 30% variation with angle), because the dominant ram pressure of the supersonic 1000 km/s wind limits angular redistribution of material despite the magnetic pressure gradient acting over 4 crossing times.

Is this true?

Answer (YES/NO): NO